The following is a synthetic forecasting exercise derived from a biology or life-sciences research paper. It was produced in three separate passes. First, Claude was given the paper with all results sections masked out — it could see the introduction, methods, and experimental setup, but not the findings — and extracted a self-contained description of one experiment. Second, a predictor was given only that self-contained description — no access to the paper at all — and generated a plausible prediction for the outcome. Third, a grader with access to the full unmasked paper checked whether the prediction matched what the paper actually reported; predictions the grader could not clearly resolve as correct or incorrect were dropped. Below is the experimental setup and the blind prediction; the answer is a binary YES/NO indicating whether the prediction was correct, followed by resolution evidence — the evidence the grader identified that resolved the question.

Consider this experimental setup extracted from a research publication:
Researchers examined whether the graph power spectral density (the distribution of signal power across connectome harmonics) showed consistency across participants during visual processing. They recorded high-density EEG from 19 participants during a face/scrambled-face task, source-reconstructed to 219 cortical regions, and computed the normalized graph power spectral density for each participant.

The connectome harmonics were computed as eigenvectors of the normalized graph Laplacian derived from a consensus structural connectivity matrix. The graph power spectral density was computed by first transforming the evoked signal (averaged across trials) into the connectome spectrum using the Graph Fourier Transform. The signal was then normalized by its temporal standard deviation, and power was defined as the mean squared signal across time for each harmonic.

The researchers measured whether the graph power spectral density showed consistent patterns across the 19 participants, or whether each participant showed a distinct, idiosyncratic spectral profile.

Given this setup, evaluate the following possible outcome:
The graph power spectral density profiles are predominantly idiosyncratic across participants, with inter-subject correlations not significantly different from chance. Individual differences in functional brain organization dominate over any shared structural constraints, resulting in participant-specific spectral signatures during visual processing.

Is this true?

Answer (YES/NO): NO